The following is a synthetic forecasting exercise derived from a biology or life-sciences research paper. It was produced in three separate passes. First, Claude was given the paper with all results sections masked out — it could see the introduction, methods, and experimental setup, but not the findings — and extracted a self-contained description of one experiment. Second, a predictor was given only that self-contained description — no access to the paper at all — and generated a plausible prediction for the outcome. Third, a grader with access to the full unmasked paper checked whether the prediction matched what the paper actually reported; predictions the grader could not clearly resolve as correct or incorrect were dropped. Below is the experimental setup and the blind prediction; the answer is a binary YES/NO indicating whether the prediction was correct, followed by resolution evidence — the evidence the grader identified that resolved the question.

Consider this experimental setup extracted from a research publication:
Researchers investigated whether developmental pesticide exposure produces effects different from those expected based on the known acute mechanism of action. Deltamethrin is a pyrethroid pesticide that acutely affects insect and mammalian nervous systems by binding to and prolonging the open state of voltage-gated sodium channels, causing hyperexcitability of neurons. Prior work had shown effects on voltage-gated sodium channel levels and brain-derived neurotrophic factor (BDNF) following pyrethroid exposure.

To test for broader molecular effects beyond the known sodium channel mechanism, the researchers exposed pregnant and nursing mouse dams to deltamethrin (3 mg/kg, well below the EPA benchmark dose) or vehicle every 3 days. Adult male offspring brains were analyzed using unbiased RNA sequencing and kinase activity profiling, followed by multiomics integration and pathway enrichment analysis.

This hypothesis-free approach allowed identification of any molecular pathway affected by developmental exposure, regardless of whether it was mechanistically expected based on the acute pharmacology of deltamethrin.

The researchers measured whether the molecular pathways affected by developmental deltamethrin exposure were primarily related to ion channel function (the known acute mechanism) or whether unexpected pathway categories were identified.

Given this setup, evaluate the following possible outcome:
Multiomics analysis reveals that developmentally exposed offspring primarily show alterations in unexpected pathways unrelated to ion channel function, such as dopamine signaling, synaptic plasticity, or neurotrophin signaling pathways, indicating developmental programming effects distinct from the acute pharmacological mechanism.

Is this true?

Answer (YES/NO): YES